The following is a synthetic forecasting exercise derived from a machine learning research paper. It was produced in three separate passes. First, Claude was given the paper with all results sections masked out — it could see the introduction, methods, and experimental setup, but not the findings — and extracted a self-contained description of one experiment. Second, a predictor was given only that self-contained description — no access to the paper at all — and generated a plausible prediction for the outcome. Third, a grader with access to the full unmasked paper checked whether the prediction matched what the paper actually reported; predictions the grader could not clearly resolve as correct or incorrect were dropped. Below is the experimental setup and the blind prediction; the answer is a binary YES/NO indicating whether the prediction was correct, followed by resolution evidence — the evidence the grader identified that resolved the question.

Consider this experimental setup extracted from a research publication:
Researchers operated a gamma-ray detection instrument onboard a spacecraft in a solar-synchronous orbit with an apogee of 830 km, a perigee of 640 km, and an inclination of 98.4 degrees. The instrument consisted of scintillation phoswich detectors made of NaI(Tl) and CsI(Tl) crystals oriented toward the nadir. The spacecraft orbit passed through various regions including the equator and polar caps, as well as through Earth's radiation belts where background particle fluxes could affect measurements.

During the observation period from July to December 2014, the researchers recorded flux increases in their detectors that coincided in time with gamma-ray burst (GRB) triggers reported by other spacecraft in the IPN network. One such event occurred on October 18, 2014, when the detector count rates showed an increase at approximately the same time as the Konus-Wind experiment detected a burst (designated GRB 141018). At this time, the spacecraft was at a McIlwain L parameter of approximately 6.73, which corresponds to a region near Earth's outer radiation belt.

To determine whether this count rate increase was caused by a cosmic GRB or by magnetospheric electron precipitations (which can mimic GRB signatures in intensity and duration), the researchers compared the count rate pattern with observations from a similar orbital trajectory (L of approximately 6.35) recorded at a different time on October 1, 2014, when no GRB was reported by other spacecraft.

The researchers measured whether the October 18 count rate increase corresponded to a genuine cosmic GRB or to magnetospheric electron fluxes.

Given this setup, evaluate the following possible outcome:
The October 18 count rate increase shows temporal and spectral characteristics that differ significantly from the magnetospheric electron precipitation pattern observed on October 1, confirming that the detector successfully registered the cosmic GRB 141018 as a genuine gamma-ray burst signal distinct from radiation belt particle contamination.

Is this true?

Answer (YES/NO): NO